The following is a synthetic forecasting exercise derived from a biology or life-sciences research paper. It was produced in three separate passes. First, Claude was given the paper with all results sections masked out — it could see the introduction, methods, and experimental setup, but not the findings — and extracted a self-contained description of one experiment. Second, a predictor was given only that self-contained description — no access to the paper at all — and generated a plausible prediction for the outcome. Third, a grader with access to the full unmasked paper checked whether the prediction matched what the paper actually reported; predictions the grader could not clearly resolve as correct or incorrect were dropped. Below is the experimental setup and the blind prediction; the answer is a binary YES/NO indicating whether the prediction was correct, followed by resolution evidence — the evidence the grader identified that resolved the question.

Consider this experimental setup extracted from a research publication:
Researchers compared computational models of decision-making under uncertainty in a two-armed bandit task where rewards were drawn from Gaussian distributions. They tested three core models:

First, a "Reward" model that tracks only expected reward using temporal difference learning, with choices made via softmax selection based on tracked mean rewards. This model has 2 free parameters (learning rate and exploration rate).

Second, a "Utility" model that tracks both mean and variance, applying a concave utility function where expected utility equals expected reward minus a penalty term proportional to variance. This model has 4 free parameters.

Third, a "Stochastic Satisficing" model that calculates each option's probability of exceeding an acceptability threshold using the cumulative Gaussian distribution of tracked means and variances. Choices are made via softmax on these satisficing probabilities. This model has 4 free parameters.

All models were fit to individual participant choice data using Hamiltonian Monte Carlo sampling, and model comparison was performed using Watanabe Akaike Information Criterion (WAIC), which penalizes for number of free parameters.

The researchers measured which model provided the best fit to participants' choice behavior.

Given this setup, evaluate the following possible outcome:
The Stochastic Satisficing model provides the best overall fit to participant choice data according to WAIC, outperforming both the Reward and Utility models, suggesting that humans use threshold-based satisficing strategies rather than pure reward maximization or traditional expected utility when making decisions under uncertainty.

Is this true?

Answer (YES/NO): NO